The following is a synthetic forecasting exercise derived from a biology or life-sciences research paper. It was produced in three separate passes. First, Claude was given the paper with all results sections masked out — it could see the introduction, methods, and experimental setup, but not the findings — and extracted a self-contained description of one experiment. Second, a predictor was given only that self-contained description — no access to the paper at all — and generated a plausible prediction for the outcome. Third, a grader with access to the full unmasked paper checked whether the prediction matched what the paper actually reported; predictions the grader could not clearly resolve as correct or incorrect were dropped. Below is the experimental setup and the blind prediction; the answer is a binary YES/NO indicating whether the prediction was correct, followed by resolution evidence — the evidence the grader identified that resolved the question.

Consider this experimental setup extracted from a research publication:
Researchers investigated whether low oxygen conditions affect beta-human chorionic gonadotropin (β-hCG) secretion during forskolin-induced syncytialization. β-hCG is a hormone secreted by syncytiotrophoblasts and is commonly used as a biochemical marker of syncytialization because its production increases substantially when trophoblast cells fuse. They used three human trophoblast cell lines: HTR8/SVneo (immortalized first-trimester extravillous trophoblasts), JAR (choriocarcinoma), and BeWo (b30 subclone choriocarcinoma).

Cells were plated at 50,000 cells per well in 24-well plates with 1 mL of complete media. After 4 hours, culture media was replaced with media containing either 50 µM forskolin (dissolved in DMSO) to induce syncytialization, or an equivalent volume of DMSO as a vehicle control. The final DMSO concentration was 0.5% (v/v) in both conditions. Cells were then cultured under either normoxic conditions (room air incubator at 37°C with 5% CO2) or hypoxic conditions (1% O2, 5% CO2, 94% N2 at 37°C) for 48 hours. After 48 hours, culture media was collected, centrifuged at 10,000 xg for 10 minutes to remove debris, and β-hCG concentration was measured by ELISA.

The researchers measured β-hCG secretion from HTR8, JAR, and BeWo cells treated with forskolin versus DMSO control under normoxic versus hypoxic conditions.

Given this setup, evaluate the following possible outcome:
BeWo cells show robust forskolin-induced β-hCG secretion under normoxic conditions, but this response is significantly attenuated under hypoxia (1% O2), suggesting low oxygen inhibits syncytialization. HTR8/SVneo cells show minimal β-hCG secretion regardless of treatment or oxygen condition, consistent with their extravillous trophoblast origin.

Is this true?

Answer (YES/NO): YES